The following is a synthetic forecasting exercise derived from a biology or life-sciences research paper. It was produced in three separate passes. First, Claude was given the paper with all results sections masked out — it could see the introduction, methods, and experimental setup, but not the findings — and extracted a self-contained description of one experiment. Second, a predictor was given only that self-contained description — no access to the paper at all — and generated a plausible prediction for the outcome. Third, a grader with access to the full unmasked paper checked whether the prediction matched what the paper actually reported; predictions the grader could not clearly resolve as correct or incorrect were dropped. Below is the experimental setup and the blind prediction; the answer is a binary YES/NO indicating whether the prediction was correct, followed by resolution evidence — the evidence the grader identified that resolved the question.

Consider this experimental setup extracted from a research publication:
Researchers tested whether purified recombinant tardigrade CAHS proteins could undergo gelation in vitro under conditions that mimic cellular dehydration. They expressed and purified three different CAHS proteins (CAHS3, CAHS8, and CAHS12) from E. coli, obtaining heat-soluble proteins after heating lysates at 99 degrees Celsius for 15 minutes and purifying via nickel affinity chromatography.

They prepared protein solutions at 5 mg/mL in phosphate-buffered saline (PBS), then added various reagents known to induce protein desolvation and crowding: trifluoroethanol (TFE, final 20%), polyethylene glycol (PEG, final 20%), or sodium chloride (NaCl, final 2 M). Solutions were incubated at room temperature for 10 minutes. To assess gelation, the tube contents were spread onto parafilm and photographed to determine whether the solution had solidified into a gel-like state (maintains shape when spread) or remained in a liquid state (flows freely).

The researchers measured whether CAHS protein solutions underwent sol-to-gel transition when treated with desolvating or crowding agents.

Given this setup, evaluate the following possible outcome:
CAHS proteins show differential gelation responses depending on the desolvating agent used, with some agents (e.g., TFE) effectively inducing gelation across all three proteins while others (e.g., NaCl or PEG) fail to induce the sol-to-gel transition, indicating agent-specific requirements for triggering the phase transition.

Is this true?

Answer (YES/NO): NO